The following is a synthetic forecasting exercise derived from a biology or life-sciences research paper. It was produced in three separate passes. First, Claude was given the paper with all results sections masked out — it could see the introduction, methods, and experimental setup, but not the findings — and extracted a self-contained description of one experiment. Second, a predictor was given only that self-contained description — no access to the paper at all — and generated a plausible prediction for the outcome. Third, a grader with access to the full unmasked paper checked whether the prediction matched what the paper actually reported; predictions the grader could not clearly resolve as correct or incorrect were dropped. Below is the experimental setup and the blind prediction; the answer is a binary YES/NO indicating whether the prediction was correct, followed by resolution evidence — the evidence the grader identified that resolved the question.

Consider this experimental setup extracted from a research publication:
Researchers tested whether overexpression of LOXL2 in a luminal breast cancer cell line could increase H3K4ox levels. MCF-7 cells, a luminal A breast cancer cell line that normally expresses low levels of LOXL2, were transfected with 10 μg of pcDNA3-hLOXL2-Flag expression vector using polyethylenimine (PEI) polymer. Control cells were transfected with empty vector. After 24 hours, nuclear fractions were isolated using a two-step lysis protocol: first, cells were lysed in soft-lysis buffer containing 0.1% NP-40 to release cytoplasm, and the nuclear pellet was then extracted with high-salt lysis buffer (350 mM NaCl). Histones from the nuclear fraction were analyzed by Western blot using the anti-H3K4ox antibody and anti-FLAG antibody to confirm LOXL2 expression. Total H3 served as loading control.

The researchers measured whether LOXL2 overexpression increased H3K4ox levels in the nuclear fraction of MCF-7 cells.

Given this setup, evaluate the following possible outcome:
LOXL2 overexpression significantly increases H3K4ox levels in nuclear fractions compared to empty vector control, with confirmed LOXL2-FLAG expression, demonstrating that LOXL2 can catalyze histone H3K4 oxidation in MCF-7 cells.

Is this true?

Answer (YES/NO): YES